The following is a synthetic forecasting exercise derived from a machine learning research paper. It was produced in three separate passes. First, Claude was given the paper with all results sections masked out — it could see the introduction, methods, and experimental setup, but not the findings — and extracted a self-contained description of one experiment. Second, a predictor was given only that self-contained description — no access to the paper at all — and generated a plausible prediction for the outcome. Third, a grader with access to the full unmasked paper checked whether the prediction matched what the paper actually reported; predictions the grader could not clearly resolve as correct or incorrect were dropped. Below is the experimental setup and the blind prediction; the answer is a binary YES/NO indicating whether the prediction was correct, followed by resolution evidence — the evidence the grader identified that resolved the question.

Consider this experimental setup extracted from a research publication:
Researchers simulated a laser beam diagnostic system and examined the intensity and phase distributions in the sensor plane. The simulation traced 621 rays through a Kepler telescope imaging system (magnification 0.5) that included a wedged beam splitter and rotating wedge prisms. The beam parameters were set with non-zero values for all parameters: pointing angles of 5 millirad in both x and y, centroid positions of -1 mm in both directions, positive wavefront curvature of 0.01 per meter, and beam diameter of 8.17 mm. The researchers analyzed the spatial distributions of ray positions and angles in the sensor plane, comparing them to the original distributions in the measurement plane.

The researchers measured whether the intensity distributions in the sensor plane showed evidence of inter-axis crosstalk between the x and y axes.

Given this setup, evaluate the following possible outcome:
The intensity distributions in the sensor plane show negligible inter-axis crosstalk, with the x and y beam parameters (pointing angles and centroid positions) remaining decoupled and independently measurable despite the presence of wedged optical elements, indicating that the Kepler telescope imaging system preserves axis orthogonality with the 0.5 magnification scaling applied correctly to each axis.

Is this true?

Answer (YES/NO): NO